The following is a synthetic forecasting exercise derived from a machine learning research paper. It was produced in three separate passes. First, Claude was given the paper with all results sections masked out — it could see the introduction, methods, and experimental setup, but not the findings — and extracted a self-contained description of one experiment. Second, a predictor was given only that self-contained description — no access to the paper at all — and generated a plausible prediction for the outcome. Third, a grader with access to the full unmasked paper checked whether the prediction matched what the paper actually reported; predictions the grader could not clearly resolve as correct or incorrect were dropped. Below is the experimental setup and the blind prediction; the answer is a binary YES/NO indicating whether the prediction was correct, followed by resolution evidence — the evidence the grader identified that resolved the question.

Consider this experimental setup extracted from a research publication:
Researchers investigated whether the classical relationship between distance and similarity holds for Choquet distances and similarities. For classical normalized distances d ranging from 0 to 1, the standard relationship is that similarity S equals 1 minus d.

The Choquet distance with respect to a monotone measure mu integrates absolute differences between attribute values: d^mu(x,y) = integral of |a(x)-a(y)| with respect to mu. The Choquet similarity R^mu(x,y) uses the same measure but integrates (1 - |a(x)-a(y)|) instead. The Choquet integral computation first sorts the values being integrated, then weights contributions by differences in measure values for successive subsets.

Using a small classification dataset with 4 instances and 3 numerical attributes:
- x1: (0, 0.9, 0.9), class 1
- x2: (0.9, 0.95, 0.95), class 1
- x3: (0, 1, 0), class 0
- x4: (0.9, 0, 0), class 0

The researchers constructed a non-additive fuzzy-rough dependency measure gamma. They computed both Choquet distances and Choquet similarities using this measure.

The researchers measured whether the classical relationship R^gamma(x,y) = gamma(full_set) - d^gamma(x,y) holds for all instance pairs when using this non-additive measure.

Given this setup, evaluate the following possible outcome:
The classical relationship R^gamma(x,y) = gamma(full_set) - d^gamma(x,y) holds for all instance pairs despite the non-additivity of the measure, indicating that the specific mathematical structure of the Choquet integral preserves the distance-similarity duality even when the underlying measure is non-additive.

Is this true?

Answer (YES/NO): NO